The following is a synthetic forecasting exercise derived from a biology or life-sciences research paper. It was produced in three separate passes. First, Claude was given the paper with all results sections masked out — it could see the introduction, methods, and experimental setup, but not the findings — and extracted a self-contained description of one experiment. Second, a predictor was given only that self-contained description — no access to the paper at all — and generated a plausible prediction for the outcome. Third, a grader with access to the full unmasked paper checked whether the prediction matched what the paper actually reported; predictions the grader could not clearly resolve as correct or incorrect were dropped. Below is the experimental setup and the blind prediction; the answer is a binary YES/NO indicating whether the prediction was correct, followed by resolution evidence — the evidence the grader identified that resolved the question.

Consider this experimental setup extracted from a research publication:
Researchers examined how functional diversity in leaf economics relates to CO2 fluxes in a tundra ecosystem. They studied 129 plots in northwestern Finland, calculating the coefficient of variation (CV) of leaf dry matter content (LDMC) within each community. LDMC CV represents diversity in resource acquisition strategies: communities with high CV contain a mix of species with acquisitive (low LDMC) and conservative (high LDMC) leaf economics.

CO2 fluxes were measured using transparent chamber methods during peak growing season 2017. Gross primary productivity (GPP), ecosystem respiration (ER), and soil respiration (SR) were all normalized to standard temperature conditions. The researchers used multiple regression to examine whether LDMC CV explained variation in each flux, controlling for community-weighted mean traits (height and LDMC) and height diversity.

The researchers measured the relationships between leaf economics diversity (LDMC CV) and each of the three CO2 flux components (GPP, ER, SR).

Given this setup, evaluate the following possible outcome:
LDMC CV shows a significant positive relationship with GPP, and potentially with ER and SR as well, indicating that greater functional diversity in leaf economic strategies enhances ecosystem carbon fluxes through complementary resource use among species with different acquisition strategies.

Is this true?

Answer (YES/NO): YES